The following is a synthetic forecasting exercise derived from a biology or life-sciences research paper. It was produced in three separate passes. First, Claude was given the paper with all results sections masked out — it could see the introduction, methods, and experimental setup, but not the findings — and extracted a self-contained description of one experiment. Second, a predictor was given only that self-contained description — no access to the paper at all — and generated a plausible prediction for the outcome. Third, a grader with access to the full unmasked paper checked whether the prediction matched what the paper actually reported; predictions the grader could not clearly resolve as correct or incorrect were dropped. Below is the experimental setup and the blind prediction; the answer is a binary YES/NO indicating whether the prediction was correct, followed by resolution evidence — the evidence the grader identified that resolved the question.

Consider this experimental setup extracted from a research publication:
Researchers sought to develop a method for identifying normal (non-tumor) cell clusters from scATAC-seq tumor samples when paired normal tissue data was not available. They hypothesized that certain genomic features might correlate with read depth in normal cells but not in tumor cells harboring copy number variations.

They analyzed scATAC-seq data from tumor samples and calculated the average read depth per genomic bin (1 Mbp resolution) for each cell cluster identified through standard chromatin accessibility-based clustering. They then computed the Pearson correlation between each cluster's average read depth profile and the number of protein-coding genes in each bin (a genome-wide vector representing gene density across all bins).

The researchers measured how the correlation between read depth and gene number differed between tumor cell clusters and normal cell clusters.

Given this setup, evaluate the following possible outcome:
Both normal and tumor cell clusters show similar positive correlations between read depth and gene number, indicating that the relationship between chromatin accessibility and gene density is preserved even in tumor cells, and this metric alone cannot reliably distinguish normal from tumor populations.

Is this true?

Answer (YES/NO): NO